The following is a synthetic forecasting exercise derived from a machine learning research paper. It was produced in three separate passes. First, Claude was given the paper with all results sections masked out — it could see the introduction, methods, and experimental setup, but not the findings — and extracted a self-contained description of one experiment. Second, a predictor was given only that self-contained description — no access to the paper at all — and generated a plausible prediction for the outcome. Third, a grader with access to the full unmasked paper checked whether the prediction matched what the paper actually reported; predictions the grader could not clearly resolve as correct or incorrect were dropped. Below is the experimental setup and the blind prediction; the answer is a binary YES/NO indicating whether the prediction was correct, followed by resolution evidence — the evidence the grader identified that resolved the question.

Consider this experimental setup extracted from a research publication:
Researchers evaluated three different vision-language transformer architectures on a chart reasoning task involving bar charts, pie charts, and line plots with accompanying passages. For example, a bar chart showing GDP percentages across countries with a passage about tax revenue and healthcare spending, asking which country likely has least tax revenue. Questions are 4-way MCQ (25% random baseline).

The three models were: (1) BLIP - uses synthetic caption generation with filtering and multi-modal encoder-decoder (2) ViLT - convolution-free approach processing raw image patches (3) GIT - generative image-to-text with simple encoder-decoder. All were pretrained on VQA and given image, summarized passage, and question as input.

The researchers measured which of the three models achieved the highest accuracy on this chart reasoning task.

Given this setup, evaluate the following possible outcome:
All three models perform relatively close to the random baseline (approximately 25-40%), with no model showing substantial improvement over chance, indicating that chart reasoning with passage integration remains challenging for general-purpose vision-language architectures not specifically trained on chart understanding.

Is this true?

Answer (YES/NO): NO